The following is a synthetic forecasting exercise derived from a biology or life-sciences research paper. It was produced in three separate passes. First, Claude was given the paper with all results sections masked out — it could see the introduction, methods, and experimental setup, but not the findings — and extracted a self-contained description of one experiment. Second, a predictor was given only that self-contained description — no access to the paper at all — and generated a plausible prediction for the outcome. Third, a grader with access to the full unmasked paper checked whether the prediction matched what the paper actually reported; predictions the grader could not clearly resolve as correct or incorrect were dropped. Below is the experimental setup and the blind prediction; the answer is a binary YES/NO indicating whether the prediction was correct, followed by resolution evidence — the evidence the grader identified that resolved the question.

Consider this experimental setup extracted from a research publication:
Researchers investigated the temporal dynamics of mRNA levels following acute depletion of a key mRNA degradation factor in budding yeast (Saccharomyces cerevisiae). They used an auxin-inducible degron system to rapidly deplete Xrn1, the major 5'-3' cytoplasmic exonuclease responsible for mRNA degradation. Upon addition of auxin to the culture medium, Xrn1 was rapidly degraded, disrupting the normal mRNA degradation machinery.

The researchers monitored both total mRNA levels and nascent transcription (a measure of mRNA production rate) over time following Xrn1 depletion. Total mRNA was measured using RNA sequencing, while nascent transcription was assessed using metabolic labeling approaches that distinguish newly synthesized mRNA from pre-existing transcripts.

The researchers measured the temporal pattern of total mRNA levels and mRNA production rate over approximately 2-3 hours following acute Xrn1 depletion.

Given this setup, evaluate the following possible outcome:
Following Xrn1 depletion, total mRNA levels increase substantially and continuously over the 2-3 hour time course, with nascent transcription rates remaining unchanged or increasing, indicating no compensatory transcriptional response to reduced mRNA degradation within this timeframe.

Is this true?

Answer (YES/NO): NO